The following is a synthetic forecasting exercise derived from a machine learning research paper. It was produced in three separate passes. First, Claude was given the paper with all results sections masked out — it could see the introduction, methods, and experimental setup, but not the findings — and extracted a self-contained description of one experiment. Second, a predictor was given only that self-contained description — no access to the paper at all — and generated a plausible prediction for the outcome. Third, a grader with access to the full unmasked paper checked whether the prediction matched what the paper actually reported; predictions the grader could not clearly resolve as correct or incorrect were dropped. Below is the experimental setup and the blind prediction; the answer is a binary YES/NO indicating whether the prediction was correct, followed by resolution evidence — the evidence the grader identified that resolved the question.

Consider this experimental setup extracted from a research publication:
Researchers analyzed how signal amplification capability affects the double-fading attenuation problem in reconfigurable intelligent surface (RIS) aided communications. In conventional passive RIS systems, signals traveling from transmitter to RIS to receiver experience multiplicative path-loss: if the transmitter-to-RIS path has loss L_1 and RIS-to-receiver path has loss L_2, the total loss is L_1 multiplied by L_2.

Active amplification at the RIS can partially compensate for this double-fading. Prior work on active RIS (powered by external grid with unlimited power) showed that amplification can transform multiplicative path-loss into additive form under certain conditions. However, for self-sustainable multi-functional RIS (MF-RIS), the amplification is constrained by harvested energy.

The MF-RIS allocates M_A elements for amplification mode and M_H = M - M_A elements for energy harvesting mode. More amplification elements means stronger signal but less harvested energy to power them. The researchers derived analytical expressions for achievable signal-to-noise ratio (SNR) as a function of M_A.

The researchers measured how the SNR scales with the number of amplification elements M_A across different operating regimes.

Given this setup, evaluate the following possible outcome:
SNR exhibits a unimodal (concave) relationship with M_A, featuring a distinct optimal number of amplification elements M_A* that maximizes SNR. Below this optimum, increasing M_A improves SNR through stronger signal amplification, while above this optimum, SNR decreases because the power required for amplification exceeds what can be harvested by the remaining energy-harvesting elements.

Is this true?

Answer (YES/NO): YES